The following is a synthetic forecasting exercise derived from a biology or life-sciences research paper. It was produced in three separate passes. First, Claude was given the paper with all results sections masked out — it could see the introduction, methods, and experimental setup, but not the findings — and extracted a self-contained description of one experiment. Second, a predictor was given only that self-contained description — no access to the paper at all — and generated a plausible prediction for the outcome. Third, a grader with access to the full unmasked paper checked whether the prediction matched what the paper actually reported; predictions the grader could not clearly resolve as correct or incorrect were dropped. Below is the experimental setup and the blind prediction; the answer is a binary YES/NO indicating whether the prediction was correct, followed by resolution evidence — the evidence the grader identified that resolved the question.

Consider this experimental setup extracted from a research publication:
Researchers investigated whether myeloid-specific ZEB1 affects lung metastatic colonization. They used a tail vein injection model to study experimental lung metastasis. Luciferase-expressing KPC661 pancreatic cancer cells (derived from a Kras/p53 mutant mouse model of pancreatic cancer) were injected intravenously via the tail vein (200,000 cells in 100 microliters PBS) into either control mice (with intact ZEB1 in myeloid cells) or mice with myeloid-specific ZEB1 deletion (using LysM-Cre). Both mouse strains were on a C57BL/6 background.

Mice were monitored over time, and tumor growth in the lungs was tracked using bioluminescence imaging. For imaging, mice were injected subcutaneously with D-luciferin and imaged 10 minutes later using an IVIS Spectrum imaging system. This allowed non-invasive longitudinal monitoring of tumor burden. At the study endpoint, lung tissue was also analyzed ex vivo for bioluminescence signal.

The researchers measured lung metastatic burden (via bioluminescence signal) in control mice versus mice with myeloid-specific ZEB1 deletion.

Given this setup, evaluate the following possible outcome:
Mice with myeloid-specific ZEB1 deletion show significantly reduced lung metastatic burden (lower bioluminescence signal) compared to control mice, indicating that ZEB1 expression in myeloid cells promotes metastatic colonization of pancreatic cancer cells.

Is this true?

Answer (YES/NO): NO